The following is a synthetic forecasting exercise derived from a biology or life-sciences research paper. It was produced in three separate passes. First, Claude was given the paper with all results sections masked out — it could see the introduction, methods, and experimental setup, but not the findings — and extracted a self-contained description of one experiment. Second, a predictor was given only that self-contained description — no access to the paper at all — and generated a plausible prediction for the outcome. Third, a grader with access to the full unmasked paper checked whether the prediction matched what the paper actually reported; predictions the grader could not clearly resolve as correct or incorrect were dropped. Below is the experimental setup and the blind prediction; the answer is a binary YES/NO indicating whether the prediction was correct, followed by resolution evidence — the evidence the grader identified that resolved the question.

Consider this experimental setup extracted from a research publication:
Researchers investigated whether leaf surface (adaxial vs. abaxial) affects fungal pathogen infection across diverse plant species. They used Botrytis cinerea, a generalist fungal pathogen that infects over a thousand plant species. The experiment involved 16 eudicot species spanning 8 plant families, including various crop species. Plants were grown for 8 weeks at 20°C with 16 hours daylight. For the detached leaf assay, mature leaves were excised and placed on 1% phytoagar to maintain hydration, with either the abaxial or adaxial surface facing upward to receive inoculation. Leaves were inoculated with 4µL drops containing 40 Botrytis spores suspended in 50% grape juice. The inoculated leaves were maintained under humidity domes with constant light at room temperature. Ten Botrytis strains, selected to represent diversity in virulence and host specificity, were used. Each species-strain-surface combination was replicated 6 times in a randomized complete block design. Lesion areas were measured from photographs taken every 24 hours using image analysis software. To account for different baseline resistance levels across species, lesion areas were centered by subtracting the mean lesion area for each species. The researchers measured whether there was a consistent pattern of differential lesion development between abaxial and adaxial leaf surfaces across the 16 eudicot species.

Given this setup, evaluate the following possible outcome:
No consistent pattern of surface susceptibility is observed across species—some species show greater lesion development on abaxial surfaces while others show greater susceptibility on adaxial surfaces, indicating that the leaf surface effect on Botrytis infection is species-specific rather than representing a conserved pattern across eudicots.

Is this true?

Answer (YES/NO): NO